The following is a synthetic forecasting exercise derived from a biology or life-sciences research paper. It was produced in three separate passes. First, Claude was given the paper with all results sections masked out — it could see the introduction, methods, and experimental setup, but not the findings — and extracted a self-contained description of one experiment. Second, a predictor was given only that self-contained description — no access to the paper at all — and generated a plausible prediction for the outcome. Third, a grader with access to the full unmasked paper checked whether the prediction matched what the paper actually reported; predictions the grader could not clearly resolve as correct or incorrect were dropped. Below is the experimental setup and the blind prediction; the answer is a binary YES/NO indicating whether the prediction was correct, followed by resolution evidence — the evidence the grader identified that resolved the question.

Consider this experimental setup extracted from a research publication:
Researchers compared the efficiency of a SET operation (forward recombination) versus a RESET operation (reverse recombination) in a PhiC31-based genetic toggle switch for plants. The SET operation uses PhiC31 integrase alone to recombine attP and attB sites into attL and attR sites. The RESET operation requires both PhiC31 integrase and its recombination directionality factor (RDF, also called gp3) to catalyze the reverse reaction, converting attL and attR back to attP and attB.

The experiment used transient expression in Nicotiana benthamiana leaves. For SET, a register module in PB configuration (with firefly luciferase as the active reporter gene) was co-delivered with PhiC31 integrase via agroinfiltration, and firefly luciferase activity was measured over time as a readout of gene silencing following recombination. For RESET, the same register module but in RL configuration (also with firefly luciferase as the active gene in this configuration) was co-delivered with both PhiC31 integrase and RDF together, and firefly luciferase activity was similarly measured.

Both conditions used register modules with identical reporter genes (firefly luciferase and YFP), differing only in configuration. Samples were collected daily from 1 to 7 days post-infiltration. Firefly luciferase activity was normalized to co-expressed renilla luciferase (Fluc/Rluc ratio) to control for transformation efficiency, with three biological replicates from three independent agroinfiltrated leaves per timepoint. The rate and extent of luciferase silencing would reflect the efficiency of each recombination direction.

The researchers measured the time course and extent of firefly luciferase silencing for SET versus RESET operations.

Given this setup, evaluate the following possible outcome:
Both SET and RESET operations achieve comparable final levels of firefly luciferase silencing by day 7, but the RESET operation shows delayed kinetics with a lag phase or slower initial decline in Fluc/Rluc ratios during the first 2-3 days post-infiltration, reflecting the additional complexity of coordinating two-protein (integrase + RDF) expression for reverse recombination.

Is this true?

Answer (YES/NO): NO